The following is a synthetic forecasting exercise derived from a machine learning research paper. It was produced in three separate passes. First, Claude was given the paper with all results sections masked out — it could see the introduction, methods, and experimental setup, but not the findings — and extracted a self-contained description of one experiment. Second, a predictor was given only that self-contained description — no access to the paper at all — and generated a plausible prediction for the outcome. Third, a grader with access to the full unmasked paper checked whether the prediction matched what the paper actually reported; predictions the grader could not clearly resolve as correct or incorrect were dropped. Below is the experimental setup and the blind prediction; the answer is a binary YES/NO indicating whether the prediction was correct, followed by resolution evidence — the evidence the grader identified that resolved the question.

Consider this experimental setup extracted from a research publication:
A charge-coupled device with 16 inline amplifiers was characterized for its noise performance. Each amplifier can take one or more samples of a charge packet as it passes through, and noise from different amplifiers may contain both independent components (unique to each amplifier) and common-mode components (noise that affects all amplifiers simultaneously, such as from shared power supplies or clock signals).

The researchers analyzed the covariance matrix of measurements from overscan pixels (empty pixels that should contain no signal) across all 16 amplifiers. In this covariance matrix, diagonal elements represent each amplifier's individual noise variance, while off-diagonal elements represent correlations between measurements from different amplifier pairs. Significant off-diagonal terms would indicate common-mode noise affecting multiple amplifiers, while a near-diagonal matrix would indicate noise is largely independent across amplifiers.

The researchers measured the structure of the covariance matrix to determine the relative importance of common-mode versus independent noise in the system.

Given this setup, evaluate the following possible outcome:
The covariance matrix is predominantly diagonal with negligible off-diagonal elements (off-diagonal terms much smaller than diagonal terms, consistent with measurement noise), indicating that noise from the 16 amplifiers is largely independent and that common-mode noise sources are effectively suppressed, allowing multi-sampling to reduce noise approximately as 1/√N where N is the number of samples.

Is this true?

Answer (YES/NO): NO